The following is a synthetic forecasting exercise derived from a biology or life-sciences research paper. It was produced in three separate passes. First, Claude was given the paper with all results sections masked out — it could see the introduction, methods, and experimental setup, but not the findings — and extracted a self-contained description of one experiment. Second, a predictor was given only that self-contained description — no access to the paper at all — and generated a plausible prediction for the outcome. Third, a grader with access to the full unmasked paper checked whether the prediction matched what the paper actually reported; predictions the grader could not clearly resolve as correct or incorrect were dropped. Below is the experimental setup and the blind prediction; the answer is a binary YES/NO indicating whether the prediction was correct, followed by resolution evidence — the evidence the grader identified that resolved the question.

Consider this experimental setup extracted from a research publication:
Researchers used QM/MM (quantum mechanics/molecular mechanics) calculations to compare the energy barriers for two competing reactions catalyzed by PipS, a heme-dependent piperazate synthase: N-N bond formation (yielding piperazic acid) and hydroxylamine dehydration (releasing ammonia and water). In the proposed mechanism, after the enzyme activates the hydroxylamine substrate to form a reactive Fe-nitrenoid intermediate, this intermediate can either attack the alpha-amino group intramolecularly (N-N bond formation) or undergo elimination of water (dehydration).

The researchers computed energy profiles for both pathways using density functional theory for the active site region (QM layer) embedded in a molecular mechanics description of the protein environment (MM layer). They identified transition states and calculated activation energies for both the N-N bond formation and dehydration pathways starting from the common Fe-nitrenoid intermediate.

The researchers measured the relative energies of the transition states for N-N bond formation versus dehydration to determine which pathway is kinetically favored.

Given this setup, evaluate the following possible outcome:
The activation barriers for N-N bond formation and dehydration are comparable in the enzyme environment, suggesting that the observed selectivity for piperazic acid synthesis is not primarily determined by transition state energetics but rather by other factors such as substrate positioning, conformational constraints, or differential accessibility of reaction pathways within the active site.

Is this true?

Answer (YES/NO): NO